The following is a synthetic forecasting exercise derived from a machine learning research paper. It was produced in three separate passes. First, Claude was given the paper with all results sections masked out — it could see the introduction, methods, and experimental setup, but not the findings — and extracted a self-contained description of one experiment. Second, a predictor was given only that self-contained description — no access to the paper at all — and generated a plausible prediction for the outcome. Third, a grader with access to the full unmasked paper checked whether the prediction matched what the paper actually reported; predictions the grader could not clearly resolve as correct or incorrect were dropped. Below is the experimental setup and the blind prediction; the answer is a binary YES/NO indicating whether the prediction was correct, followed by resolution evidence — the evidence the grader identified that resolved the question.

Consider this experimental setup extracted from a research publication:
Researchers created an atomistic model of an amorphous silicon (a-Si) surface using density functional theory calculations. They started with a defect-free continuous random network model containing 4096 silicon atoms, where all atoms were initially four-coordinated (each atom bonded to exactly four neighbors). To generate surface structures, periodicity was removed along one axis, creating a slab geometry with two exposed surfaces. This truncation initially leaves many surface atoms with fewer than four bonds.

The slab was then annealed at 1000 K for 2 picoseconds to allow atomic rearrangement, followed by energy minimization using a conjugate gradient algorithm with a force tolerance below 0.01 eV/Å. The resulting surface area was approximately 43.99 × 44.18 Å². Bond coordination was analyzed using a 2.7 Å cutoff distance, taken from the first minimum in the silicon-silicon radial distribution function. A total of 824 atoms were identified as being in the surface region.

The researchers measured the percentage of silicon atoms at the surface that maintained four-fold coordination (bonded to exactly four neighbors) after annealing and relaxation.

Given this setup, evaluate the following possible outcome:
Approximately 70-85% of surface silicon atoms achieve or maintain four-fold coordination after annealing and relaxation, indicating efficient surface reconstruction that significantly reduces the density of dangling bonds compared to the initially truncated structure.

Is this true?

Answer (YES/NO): YES